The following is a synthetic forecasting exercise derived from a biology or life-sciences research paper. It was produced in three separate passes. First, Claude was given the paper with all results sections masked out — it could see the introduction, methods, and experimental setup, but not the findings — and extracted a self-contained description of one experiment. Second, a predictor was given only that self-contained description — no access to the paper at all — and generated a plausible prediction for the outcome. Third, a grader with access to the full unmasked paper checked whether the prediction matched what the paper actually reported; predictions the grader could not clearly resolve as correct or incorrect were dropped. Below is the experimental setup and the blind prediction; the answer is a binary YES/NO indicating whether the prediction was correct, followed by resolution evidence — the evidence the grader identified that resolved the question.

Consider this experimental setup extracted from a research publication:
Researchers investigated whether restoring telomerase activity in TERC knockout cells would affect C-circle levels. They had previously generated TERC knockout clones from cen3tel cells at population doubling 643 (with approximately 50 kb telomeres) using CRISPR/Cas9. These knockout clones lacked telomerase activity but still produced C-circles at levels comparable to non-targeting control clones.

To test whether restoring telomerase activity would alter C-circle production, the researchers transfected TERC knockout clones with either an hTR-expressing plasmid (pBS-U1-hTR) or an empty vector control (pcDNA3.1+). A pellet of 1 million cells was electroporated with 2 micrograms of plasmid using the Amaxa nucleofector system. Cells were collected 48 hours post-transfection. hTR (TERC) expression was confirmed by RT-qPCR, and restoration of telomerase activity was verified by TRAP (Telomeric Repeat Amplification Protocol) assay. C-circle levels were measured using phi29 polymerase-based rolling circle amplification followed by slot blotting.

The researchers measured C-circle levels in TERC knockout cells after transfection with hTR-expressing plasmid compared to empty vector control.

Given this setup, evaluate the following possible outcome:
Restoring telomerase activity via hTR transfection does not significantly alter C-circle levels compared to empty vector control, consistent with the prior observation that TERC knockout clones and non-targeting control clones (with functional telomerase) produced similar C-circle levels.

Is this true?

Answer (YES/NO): YES